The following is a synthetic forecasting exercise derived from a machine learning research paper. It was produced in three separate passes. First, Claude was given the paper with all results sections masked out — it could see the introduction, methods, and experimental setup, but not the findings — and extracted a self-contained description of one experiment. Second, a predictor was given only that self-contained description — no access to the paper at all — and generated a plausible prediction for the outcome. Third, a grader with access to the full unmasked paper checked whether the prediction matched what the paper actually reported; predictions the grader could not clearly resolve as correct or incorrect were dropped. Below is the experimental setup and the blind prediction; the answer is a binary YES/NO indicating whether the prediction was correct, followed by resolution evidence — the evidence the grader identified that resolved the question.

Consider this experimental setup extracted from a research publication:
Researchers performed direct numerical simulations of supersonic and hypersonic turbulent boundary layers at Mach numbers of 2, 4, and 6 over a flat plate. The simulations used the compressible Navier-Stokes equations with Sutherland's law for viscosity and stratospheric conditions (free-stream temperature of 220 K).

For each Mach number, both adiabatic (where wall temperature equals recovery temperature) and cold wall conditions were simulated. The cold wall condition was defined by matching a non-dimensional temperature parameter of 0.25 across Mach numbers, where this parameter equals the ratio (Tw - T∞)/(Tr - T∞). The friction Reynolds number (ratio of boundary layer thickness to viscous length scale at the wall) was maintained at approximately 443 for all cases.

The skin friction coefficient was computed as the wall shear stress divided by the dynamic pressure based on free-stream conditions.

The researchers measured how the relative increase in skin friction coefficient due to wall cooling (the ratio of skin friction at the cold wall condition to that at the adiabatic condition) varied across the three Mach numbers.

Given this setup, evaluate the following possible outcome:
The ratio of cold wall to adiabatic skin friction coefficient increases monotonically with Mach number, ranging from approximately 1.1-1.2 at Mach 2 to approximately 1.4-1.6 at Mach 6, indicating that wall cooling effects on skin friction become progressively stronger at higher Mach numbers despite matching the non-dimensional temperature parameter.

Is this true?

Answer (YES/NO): NO